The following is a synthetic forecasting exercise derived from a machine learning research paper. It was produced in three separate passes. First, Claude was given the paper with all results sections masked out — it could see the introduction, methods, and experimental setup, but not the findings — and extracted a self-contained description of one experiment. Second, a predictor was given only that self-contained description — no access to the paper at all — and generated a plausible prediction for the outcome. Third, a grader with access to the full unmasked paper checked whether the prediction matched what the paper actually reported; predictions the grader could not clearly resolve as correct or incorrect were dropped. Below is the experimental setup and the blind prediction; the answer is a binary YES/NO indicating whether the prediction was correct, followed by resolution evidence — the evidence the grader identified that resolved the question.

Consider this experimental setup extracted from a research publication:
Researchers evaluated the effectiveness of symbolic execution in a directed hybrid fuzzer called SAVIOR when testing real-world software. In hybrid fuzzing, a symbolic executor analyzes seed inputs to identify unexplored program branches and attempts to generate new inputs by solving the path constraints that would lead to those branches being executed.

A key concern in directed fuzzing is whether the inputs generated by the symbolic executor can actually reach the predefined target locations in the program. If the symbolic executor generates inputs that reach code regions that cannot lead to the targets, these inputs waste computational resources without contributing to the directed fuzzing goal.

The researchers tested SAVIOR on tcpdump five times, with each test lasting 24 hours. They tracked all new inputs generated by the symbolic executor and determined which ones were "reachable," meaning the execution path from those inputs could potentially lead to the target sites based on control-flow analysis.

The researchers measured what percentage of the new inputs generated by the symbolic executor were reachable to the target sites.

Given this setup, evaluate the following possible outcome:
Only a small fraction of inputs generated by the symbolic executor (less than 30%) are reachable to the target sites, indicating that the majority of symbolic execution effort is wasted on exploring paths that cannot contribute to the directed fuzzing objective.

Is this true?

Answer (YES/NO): NO